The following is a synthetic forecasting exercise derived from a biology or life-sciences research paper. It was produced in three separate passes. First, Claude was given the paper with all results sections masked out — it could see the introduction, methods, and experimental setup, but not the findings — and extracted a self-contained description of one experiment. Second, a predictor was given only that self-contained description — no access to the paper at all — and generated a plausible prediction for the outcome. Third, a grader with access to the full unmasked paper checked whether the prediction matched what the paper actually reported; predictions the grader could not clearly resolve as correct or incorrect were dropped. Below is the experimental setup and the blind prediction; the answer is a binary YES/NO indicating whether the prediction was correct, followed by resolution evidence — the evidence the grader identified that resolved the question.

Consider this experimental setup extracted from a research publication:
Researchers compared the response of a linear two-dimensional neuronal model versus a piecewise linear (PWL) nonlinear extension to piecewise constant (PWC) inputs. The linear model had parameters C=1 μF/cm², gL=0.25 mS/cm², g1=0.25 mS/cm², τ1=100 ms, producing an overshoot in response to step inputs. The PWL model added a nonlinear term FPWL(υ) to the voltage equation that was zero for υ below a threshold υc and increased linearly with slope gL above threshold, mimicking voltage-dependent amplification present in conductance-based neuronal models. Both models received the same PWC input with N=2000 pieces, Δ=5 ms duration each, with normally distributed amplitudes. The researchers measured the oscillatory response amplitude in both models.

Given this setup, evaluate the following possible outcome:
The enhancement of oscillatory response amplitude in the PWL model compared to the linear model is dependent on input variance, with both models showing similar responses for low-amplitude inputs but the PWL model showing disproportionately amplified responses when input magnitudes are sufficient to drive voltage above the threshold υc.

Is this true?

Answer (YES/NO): YES